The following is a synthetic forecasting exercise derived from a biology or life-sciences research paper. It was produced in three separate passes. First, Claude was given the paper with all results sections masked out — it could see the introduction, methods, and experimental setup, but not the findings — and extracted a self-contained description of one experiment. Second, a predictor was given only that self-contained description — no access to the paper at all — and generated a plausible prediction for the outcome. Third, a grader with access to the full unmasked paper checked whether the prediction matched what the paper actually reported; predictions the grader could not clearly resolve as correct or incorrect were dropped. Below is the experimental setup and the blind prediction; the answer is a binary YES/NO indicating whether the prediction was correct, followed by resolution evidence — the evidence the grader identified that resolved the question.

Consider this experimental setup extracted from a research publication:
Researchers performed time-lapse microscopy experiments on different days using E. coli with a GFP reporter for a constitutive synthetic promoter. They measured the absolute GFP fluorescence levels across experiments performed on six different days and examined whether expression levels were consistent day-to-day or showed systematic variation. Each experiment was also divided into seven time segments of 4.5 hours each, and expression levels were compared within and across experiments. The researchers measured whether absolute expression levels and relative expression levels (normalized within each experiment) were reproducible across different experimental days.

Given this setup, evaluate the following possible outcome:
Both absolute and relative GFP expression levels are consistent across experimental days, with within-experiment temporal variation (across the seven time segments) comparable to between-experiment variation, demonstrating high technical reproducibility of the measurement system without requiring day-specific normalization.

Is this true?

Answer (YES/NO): NO